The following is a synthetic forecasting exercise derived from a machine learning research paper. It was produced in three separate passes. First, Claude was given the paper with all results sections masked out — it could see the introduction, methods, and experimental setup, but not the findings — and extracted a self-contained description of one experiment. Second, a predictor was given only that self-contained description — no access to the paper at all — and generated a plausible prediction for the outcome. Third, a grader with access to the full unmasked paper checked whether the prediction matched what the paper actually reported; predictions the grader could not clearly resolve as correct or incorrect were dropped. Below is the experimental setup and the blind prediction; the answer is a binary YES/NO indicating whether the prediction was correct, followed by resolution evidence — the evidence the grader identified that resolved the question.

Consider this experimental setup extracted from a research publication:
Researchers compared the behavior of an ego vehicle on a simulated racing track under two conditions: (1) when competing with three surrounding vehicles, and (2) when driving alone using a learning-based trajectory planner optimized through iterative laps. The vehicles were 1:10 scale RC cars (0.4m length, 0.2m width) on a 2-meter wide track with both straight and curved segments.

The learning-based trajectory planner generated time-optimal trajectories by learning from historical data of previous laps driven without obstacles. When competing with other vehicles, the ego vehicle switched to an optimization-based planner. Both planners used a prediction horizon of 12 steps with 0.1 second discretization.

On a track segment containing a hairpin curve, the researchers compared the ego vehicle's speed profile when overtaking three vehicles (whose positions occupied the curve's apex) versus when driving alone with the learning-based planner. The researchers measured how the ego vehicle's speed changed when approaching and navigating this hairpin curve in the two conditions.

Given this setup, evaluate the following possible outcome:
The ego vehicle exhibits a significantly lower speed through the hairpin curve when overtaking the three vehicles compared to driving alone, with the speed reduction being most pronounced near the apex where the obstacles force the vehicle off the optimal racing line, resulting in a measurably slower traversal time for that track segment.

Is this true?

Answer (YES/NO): YES